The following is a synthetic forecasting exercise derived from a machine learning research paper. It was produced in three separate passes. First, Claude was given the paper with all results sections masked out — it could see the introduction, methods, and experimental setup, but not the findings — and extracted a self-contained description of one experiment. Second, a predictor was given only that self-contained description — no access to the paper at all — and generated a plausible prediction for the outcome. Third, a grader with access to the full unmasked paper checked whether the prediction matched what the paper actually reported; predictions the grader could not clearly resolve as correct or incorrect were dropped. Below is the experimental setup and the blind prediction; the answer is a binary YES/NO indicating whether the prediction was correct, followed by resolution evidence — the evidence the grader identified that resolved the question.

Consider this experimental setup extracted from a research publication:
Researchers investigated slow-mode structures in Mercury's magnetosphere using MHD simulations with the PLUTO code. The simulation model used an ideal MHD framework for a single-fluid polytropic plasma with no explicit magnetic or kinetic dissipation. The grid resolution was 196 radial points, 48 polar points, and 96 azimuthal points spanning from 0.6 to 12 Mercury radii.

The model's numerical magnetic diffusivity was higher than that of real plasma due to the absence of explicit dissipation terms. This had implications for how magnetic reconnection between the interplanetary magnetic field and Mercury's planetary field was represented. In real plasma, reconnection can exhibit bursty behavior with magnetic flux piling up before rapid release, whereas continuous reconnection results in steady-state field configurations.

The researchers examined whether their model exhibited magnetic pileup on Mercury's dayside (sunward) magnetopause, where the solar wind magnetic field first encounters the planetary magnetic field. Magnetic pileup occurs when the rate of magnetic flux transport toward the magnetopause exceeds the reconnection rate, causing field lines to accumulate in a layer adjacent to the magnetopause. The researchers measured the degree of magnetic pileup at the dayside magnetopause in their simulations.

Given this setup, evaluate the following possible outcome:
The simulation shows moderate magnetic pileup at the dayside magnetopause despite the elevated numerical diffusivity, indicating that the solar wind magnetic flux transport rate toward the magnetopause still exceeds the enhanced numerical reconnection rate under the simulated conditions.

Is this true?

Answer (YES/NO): NO